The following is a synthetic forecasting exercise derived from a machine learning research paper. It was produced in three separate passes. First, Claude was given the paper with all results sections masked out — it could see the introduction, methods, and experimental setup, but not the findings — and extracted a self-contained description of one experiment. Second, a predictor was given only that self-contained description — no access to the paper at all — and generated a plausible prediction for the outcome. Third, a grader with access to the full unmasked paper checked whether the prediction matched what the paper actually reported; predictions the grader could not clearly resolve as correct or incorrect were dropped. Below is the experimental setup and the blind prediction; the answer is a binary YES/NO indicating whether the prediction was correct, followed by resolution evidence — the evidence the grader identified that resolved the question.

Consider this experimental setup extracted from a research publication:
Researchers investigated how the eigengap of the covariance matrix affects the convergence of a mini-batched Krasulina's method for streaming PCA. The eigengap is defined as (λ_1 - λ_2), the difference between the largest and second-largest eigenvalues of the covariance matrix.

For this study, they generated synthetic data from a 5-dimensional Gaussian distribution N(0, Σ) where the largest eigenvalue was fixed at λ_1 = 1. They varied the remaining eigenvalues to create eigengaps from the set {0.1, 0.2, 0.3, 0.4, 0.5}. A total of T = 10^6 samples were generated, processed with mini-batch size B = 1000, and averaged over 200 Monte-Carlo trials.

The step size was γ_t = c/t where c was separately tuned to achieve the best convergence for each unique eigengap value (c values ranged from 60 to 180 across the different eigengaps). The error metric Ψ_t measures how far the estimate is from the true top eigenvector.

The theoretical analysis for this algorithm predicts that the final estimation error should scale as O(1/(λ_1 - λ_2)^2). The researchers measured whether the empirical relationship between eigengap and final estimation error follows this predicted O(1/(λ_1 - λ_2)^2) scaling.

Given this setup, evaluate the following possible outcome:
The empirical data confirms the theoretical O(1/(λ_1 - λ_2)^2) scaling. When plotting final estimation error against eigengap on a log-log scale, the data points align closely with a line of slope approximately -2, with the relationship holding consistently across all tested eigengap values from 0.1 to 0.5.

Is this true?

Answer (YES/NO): YES